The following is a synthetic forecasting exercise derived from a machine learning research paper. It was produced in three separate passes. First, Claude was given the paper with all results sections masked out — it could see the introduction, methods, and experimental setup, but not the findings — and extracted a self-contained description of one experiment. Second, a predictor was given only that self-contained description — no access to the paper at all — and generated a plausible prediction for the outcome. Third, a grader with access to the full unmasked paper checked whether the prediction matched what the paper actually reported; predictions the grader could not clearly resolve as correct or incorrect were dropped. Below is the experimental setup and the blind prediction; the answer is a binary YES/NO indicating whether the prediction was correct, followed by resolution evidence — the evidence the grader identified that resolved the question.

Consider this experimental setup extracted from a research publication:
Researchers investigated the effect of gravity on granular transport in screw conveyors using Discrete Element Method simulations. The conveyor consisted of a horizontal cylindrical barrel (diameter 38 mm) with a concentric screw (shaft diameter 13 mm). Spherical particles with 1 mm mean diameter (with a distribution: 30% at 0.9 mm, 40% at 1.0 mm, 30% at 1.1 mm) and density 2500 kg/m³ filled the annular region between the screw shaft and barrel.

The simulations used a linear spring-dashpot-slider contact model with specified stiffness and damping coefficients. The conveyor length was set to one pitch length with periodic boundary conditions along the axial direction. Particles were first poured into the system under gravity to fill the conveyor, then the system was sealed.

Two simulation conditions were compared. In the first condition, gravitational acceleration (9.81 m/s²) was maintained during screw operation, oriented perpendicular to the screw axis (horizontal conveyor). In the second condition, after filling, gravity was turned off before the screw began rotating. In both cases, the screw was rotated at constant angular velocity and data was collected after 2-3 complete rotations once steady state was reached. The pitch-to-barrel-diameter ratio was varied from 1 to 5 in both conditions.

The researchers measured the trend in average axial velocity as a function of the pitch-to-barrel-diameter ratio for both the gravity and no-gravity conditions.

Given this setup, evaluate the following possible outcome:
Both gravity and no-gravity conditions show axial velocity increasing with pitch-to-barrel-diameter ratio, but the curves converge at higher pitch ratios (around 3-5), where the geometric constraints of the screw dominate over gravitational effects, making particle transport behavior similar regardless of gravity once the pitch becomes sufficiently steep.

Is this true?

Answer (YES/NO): NO